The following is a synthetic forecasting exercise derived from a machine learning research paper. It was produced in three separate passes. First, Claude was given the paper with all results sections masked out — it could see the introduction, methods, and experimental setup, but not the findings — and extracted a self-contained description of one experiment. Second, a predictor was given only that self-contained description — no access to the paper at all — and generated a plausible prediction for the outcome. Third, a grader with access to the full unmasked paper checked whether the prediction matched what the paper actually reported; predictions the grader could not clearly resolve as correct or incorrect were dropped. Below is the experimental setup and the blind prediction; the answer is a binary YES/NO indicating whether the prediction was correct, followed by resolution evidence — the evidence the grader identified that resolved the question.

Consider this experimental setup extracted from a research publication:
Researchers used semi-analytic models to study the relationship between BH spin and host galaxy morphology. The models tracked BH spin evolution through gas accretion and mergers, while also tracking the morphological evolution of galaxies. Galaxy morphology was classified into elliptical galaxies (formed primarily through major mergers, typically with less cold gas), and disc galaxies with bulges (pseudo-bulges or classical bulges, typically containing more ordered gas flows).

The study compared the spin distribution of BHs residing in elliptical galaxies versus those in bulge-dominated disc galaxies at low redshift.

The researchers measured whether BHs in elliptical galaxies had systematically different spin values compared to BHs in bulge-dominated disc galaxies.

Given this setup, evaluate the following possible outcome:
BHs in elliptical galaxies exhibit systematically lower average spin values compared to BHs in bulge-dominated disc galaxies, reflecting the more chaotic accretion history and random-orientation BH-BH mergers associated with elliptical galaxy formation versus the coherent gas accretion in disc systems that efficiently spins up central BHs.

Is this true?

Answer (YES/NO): YES